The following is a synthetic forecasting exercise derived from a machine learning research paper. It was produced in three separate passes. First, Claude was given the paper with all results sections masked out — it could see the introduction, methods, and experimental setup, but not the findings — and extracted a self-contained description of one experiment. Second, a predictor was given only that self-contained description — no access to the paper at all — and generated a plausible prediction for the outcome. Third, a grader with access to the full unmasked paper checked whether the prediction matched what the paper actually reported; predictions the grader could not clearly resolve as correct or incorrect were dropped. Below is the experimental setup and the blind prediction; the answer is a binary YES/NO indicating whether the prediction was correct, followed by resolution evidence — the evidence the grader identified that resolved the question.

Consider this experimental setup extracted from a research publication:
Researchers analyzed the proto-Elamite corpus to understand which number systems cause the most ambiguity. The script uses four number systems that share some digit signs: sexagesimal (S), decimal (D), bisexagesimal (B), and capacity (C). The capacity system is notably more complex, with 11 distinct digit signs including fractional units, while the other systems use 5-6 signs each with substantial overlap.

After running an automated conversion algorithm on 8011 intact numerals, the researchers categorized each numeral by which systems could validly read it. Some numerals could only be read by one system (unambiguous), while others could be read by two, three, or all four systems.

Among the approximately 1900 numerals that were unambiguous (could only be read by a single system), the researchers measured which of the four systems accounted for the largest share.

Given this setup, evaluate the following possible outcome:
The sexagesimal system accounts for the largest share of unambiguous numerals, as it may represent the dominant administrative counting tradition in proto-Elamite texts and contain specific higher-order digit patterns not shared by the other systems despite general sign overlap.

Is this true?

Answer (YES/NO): NO